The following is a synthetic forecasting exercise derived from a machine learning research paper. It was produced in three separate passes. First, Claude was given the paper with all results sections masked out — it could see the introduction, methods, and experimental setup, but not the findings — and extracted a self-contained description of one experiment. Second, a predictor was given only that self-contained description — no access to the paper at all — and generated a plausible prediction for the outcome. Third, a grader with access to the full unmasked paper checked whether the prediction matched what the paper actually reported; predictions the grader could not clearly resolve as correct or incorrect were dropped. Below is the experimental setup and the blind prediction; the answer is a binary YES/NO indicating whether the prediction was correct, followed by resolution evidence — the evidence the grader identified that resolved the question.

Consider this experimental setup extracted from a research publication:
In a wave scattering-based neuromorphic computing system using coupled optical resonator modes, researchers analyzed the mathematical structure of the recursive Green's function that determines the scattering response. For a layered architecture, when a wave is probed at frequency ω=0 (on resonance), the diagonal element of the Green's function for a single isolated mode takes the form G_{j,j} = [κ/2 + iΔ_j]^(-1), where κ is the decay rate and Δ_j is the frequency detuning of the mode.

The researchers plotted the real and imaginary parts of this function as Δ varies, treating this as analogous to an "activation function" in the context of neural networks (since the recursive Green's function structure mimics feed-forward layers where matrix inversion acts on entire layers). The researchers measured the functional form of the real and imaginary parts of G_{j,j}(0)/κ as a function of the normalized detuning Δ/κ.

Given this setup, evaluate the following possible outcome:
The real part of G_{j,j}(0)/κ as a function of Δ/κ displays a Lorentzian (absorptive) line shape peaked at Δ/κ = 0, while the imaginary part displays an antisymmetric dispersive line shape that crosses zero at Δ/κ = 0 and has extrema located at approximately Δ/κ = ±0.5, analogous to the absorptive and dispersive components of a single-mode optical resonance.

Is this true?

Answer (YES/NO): NO